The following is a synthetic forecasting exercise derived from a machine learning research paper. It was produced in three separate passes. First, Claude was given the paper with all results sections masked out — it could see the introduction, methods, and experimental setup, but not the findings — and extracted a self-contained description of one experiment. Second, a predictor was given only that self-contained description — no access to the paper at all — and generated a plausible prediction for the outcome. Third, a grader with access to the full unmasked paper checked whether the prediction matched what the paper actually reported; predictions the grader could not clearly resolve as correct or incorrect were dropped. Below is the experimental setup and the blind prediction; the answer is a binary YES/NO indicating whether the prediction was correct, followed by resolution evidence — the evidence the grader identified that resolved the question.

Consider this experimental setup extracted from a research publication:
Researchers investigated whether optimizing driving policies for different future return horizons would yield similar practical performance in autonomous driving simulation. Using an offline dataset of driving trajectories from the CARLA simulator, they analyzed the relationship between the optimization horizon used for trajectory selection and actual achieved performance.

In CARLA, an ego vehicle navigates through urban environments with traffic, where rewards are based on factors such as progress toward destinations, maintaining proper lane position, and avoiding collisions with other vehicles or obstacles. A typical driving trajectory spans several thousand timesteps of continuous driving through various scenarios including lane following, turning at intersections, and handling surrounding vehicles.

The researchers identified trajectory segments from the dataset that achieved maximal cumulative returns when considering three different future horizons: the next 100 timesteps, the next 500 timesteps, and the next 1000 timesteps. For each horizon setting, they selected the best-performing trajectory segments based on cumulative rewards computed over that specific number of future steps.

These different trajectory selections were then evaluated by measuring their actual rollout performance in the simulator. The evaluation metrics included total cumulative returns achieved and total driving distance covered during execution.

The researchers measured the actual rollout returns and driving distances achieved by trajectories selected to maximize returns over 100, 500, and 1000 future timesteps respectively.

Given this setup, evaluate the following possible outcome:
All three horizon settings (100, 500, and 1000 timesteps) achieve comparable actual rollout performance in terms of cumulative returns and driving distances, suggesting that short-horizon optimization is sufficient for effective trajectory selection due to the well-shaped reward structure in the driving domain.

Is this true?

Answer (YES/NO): YES